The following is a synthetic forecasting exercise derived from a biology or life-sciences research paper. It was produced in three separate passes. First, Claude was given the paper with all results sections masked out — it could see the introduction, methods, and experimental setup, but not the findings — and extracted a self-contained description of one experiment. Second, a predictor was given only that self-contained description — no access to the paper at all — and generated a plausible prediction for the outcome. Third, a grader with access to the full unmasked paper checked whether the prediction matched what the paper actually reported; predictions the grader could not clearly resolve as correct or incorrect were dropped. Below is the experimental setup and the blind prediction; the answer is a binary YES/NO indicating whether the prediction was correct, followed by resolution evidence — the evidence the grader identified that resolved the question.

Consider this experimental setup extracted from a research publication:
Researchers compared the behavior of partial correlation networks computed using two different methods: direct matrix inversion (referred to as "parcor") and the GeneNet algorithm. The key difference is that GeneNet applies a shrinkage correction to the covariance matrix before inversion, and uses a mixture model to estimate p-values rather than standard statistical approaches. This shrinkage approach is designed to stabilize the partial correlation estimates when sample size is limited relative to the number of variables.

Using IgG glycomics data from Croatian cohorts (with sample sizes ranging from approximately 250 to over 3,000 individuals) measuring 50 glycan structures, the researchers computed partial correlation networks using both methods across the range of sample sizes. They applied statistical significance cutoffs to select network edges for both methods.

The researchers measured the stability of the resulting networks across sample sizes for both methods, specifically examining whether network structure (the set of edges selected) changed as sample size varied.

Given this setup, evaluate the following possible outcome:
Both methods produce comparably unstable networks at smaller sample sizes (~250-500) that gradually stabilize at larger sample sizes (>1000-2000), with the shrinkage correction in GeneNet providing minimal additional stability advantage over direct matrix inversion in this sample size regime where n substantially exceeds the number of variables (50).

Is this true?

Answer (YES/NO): NO